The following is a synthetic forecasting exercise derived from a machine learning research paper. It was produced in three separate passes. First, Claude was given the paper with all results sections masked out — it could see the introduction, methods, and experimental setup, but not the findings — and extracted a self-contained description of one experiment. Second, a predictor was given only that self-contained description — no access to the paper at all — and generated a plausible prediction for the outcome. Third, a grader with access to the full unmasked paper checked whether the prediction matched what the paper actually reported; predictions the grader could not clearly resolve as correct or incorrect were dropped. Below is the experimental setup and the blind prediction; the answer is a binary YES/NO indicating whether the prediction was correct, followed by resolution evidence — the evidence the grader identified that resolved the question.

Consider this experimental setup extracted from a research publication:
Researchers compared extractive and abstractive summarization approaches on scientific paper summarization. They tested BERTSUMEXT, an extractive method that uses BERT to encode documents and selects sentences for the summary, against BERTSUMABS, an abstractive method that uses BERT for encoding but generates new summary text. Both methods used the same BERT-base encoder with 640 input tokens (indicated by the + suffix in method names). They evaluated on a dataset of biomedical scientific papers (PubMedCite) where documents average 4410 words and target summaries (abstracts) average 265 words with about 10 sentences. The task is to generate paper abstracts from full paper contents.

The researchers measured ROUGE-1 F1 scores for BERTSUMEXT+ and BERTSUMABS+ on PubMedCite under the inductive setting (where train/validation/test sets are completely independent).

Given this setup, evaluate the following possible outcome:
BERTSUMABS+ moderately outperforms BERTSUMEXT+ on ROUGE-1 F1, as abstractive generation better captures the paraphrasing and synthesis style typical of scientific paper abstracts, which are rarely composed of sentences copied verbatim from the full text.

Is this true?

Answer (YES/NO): NO